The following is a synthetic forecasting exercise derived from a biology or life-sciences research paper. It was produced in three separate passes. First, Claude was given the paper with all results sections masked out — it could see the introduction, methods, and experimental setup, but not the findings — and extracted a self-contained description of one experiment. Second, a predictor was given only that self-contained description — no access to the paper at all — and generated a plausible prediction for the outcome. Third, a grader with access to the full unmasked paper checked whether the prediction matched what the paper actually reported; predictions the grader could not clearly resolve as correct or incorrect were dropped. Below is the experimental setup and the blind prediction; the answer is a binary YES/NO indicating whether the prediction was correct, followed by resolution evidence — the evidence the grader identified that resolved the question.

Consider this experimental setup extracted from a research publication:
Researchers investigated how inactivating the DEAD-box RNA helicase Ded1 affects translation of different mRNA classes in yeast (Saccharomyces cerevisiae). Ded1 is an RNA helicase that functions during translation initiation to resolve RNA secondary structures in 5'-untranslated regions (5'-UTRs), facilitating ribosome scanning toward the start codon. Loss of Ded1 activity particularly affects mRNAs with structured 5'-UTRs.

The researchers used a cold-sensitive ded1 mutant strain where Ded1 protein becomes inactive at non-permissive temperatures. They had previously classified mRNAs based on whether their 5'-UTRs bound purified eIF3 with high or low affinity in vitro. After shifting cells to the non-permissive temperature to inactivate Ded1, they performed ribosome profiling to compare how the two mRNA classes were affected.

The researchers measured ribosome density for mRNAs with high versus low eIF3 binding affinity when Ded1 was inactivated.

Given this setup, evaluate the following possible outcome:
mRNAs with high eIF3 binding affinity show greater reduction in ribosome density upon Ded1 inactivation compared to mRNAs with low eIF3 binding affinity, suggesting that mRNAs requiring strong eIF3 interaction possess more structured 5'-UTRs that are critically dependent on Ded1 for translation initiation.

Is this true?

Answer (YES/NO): NO